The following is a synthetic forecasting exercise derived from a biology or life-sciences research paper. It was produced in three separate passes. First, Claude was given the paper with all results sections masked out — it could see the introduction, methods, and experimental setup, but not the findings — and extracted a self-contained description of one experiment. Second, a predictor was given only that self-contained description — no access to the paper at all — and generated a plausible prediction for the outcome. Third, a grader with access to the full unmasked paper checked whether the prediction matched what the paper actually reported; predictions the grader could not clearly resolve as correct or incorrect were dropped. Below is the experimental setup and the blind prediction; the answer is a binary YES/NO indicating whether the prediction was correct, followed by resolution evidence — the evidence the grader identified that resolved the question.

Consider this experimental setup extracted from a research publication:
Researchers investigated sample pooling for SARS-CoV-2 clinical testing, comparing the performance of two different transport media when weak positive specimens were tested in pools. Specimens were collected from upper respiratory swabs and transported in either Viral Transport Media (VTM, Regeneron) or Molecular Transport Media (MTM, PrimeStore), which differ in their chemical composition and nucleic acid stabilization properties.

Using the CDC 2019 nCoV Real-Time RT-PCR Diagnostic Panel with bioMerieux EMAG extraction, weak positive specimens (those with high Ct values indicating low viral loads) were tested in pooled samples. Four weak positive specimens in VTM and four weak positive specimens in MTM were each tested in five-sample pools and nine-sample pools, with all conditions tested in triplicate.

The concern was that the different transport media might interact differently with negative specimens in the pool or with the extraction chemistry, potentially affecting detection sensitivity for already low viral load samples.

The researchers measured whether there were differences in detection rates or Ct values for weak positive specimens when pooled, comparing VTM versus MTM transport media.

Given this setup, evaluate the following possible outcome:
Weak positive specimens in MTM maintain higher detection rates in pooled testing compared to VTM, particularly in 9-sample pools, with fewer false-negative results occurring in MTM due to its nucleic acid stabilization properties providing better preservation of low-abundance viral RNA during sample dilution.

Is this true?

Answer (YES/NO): YES